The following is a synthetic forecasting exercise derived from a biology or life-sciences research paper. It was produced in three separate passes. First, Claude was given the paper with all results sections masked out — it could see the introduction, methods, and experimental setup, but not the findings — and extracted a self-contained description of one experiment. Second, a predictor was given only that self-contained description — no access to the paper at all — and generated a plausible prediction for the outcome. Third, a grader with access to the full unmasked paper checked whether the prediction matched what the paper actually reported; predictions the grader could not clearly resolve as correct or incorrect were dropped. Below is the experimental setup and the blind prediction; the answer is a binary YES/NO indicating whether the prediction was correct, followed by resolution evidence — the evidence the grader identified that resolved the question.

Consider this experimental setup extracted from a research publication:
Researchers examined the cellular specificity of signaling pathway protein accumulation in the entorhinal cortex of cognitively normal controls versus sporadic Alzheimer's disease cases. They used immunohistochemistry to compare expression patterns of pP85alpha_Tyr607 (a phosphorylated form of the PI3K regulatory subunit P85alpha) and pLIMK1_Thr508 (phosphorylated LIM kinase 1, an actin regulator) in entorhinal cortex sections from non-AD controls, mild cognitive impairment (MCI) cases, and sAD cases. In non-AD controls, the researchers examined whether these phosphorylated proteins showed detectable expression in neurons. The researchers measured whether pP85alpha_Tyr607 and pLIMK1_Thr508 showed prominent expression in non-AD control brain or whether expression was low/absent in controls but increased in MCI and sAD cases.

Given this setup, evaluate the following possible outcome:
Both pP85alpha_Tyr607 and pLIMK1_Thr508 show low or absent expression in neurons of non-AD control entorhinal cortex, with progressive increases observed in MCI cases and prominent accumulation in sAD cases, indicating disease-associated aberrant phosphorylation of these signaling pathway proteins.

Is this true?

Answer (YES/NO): YES